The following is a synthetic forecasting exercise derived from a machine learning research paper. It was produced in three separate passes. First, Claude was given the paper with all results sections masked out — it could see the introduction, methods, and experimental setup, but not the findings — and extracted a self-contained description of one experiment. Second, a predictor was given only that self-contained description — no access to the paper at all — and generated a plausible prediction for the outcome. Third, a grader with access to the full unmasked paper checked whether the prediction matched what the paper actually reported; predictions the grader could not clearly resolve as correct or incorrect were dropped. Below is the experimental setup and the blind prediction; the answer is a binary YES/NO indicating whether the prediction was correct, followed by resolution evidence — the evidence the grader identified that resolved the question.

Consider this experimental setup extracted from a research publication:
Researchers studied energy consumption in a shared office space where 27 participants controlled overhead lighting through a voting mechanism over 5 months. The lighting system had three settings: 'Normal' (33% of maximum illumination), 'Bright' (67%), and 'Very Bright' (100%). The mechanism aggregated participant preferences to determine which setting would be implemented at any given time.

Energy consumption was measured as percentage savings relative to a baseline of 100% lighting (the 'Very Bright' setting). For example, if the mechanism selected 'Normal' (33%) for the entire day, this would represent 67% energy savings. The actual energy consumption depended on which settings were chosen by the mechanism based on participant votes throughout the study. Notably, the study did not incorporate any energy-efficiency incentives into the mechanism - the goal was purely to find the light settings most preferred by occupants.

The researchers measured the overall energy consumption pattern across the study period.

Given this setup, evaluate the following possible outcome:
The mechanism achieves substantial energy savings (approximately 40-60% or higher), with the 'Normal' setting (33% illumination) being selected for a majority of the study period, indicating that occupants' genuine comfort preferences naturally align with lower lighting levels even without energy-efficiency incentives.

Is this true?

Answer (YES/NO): NO